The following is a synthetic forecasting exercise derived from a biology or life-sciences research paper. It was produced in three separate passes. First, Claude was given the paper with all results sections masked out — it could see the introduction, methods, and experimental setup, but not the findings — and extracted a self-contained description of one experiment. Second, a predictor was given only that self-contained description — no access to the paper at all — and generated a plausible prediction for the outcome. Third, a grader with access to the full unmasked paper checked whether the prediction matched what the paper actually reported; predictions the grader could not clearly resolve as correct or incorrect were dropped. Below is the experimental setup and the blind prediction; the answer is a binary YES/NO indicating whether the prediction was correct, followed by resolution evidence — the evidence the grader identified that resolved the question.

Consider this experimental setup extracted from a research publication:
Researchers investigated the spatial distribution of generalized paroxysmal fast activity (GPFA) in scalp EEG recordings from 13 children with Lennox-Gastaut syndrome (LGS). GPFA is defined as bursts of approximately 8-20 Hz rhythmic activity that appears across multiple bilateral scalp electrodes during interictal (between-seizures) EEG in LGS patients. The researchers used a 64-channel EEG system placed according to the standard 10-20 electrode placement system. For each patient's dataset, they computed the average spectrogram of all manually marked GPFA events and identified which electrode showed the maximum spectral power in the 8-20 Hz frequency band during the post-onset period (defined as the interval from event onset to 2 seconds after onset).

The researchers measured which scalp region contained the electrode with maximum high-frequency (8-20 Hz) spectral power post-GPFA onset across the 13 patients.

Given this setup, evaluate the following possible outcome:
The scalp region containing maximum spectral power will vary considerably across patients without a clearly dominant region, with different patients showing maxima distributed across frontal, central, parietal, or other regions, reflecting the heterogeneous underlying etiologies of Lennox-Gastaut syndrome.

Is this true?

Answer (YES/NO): NO